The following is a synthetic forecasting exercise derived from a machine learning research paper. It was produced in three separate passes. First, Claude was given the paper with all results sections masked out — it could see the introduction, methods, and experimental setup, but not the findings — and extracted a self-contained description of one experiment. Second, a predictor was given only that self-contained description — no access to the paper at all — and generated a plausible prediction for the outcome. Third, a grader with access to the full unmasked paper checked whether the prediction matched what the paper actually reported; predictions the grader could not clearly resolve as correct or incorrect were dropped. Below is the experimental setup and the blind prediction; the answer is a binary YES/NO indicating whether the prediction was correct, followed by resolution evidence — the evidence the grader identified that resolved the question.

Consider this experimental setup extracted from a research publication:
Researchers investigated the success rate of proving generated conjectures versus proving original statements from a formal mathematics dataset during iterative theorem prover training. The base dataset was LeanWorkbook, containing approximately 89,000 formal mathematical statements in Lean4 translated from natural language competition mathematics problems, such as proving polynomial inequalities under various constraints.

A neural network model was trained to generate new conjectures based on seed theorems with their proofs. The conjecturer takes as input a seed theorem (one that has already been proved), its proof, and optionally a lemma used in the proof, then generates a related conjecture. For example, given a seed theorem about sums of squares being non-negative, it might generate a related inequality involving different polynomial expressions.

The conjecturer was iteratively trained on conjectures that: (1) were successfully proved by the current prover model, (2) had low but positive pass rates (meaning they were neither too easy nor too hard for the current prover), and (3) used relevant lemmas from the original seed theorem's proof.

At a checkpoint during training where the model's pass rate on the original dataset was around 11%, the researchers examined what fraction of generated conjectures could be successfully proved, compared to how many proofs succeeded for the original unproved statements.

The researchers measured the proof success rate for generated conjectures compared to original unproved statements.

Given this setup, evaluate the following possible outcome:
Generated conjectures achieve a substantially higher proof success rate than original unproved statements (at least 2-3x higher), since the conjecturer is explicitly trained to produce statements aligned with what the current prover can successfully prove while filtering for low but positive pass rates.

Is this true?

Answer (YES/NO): YES